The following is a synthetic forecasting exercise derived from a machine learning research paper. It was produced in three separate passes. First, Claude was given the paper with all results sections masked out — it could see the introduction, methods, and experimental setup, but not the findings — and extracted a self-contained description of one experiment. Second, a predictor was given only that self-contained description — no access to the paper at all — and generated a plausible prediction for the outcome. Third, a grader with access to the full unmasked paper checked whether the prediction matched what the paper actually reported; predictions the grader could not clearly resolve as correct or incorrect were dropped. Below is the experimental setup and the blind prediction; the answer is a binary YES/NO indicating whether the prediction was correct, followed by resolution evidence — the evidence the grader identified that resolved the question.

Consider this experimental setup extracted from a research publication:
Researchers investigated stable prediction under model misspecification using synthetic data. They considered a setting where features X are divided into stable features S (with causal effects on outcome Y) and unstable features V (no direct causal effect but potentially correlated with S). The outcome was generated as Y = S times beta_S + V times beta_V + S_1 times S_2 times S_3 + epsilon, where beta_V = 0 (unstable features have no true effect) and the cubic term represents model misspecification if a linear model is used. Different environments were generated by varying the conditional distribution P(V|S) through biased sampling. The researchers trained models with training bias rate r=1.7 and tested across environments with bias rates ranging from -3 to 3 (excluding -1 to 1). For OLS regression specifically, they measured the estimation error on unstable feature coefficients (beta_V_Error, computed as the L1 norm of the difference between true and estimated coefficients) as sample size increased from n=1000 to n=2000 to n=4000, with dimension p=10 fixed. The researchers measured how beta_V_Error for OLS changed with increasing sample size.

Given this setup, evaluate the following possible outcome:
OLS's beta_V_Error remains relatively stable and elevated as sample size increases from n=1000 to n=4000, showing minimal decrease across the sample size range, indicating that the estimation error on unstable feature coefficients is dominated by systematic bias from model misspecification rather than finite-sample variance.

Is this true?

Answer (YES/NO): YES